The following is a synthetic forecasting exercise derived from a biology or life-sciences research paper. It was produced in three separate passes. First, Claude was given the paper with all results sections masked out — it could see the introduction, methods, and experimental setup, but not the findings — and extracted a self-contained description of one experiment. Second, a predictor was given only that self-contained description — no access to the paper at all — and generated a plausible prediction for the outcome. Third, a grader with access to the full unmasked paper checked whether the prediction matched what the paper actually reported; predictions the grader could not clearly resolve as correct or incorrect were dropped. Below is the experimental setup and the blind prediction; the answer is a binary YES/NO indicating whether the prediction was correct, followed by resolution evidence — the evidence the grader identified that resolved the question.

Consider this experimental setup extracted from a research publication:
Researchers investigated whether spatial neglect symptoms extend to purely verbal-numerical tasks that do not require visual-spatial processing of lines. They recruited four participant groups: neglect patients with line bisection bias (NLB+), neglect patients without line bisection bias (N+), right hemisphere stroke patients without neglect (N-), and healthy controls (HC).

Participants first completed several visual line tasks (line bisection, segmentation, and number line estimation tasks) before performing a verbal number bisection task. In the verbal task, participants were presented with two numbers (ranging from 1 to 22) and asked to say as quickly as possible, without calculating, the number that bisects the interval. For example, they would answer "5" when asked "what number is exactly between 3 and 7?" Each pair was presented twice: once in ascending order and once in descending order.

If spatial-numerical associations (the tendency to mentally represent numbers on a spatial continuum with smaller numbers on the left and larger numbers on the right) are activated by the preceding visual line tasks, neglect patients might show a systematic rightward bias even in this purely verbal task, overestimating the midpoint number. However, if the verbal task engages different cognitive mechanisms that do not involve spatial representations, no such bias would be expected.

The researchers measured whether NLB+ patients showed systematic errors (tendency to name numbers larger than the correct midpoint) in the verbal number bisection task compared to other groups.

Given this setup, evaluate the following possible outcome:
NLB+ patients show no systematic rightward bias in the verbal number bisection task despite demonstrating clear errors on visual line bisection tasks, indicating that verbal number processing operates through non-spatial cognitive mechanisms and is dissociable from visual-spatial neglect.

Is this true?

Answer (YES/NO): YES